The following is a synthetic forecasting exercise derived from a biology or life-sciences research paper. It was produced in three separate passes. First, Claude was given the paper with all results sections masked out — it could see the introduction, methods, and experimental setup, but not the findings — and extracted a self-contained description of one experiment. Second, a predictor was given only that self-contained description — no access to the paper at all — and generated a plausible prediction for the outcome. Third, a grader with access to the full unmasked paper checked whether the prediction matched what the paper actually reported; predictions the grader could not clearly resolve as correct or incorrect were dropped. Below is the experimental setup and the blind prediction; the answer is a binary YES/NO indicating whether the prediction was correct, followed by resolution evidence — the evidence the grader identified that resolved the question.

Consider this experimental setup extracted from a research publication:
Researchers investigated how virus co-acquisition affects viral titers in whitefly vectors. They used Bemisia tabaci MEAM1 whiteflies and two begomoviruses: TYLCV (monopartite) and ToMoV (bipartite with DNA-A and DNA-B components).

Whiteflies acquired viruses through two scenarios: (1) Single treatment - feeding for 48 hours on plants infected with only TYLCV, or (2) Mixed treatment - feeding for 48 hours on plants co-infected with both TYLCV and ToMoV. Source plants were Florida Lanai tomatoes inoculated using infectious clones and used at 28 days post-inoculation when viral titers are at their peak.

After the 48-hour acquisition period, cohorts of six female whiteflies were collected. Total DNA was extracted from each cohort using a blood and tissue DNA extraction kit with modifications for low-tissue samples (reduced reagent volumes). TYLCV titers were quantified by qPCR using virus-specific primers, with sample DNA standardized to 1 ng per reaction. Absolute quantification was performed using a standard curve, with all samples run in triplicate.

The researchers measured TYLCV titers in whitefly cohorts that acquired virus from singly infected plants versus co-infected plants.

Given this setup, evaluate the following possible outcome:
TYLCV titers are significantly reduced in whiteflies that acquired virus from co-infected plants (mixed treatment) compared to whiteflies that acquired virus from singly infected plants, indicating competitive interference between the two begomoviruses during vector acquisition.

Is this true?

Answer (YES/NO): NO